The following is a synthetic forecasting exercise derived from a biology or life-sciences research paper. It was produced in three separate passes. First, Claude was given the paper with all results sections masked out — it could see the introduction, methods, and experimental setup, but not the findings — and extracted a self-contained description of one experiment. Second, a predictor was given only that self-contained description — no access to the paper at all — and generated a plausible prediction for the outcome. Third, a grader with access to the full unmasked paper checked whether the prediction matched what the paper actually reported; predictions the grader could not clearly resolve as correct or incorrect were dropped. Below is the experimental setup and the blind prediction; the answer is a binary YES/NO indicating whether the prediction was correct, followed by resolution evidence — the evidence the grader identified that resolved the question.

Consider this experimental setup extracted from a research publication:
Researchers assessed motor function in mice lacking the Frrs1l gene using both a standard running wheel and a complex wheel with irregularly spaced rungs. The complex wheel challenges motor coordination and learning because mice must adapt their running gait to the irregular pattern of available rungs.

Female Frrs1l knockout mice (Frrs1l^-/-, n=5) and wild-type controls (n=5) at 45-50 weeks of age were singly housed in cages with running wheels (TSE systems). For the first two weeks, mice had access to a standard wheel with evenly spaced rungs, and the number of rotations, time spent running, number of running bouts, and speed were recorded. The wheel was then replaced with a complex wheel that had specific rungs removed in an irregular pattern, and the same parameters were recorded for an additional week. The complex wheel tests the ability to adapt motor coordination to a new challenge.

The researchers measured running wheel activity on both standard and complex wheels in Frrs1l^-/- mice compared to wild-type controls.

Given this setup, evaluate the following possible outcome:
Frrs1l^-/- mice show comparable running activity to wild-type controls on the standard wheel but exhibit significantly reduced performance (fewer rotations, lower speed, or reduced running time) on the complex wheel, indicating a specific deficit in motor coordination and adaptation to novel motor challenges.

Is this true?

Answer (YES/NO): YES